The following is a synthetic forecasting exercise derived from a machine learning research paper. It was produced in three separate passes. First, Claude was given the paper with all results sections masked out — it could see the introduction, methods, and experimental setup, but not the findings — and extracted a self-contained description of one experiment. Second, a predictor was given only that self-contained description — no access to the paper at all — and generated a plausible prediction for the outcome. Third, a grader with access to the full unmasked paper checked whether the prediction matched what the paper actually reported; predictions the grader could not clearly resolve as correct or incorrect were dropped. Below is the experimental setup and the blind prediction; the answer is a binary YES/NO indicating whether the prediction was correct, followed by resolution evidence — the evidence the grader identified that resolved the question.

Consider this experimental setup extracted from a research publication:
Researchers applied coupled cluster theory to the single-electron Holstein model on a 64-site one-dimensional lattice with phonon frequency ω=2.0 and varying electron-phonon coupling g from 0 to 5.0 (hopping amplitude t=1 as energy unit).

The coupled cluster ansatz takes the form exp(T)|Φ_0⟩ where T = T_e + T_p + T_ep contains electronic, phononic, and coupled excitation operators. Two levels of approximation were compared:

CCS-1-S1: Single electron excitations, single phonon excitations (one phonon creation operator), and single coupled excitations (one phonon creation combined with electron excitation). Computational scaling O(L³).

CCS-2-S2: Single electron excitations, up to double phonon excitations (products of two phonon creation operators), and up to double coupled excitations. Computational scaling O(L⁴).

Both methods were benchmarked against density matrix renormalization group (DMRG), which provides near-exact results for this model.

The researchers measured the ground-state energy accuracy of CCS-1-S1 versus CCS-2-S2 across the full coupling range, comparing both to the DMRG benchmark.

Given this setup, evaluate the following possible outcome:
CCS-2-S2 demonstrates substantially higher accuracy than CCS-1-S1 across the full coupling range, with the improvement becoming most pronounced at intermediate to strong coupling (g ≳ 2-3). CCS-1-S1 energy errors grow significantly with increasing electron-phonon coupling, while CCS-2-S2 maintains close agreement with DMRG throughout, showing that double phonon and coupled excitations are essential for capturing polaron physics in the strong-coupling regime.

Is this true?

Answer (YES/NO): NO